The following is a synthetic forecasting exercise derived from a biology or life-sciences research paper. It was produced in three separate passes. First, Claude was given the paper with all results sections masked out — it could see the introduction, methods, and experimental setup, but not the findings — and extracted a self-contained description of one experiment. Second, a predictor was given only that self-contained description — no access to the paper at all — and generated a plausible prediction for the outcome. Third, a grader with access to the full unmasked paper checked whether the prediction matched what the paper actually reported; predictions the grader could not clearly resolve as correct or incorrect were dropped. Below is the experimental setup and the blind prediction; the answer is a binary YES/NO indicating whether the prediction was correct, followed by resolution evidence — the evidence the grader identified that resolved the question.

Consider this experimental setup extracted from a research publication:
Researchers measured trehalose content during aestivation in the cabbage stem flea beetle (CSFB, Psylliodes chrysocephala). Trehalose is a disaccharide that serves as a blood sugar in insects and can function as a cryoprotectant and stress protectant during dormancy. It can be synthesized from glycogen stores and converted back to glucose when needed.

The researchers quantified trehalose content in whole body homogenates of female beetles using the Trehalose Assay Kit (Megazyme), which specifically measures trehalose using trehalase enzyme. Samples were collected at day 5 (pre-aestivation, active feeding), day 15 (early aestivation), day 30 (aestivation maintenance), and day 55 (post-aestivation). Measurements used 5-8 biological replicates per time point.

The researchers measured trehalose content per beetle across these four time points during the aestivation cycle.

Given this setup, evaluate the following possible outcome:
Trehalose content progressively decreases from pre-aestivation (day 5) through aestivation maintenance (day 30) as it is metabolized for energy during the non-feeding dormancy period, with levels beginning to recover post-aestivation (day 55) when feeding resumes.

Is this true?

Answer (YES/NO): NO